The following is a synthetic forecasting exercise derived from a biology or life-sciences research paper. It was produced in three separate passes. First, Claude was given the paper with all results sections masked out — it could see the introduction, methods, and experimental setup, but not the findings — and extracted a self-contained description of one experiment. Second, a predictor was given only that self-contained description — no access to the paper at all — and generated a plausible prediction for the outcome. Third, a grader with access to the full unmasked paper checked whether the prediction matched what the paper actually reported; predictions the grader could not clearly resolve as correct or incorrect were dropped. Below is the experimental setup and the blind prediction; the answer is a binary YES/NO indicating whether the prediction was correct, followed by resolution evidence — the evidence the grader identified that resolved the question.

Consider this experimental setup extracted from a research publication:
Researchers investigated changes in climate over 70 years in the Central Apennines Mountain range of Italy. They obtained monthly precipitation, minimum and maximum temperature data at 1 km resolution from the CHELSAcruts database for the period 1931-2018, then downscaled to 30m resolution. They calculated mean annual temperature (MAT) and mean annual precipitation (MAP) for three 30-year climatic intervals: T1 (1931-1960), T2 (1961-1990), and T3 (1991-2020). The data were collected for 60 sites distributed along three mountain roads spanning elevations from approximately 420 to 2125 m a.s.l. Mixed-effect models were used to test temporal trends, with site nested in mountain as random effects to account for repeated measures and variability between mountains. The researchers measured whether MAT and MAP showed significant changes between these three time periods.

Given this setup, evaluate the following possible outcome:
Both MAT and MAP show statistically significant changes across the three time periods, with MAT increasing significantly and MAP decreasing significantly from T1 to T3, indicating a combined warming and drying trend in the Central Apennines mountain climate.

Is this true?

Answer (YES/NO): NO